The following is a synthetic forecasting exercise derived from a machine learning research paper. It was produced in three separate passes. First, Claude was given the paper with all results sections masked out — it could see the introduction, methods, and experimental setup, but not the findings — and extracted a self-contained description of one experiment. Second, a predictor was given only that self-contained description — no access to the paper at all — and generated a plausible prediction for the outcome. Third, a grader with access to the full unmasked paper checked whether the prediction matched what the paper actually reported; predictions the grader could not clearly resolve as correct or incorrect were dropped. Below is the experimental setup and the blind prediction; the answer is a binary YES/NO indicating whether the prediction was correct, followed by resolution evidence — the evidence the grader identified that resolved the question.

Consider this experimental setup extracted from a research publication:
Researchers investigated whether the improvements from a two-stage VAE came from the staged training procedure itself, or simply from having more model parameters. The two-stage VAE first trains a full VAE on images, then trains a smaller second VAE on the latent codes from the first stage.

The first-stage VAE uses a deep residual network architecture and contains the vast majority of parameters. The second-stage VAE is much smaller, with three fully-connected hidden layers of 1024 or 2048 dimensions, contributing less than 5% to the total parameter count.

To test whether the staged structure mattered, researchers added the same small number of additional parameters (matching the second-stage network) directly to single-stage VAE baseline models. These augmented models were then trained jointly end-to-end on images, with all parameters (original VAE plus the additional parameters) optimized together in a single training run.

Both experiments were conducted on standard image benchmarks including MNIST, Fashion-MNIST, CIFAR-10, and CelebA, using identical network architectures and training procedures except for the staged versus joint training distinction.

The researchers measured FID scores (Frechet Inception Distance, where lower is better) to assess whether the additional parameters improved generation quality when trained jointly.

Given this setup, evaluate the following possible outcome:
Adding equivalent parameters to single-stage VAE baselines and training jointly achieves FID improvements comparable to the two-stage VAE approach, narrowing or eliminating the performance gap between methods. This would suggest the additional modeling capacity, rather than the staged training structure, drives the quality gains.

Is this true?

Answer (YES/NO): NO